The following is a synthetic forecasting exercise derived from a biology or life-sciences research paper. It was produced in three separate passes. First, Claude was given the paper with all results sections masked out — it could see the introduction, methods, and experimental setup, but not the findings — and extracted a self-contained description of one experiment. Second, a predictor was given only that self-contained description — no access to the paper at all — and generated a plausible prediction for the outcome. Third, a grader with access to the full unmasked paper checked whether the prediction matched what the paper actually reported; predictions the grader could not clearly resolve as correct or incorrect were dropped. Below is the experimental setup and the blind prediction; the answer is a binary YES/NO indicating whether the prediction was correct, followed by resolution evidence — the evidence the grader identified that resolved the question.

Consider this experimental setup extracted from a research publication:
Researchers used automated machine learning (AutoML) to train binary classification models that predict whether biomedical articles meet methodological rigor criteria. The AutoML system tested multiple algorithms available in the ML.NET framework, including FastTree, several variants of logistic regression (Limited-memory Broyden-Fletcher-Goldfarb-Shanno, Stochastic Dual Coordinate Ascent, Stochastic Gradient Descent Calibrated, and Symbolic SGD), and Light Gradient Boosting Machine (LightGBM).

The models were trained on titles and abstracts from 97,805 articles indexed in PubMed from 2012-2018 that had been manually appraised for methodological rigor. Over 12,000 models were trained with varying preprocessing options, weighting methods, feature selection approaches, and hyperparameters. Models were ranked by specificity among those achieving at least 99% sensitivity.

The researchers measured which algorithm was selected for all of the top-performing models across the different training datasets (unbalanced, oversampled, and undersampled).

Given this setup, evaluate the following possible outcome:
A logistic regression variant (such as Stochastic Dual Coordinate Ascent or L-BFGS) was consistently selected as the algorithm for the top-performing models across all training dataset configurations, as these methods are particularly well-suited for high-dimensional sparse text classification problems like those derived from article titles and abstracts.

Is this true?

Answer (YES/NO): NO